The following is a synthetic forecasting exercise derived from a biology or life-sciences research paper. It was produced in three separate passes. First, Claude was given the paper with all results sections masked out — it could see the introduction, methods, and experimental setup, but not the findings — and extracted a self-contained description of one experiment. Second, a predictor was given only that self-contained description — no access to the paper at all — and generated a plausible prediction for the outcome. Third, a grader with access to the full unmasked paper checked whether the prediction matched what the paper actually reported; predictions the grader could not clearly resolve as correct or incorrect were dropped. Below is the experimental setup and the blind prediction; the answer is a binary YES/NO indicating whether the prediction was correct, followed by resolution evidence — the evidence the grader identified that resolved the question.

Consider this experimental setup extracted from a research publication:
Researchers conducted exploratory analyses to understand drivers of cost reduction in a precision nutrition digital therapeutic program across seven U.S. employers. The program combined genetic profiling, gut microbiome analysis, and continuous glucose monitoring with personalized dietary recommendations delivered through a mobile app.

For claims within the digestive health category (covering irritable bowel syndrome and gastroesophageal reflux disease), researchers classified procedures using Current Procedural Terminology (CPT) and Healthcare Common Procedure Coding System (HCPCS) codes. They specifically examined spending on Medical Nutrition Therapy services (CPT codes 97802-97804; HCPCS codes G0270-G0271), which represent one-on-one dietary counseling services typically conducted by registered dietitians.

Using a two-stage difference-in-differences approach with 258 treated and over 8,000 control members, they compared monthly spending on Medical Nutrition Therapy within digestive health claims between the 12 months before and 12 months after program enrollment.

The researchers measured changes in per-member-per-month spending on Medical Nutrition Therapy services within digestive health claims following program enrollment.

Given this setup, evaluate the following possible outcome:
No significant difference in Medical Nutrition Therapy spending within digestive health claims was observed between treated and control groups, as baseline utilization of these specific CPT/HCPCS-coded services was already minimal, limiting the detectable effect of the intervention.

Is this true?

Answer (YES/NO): NO